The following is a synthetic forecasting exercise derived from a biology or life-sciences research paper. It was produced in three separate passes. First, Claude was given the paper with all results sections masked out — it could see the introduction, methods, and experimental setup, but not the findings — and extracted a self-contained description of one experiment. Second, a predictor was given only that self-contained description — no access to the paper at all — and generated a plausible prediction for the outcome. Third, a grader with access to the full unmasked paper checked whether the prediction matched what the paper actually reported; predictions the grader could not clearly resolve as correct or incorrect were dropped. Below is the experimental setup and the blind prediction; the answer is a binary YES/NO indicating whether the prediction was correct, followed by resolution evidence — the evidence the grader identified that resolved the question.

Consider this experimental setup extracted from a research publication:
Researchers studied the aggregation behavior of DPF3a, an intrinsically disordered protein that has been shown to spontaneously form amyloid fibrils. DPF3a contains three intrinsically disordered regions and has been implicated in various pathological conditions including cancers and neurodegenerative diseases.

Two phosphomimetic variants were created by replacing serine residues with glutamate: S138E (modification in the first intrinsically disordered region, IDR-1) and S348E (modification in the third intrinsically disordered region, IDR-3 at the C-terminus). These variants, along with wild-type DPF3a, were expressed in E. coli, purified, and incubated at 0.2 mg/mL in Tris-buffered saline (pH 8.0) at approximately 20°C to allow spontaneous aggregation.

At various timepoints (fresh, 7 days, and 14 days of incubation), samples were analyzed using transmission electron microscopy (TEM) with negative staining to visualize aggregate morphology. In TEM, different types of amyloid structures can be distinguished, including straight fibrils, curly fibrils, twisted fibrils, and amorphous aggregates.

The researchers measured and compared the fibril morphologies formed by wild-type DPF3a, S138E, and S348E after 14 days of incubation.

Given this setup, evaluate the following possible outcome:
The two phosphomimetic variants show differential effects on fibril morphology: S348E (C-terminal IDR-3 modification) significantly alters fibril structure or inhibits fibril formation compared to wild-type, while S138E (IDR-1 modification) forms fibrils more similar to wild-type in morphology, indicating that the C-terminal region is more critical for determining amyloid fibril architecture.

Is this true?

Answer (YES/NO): YES